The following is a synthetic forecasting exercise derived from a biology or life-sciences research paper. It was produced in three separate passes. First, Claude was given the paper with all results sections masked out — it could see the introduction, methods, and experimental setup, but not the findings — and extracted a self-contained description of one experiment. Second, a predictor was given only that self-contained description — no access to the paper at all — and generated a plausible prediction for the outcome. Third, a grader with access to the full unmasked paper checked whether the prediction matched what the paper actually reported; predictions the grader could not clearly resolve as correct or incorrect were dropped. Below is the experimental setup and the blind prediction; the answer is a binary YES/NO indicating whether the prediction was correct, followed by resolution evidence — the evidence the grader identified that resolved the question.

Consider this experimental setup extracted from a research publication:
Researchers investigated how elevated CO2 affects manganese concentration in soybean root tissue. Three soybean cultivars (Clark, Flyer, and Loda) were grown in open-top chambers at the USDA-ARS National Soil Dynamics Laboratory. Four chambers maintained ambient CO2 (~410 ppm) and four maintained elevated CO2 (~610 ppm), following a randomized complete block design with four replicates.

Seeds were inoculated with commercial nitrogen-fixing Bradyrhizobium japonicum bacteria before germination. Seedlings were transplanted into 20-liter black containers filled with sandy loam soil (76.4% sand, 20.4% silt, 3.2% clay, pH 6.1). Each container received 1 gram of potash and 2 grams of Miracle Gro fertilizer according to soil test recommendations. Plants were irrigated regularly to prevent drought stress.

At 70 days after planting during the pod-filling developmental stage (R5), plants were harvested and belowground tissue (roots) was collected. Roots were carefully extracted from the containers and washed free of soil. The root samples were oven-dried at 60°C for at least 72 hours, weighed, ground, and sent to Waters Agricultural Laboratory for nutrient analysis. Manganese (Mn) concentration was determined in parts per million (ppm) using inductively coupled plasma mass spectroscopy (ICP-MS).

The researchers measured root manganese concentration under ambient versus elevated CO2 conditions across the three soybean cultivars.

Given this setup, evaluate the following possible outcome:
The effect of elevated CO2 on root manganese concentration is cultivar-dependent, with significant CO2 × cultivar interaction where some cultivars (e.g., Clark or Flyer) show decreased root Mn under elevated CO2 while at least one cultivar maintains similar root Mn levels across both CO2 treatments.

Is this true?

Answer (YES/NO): NO